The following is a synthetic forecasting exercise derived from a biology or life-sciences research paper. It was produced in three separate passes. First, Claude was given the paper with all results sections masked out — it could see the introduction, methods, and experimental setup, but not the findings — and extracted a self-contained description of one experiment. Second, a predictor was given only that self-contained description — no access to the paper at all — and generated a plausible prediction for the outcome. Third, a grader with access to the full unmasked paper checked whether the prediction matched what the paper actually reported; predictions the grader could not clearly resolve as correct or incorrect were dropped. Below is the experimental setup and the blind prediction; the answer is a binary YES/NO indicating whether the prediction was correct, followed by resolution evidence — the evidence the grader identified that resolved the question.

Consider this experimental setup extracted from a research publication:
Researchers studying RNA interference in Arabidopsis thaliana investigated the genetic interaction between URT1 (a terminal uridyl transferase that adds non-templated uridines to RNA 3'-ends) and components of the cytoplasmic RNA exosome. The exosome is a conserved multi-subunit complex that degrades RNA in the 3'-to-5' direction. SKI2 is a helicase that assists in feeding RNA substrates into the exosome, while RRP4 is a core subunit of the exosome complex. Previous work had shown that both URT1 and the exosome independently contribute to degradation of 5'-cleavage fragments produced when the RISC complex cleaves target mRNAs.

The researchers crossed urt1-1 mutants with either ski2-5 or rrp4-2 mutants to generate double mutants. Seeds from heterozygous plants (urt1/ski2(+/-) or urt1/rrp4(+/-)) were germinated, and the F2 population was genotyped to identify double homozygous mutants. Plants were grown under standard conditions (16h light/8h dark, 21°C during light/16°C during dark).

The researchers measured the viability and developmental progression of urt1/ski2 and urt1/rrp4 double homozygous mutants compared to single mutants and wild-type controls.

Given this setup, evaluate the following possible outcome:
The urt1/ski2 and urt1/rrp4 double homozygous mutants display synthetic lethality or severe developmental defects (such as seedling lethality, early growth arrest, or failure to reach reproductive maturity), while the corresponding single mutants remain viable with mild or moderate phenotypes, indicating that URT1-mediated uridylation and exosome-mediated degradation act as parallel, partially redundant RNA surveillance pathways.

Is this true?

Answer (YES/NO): YES